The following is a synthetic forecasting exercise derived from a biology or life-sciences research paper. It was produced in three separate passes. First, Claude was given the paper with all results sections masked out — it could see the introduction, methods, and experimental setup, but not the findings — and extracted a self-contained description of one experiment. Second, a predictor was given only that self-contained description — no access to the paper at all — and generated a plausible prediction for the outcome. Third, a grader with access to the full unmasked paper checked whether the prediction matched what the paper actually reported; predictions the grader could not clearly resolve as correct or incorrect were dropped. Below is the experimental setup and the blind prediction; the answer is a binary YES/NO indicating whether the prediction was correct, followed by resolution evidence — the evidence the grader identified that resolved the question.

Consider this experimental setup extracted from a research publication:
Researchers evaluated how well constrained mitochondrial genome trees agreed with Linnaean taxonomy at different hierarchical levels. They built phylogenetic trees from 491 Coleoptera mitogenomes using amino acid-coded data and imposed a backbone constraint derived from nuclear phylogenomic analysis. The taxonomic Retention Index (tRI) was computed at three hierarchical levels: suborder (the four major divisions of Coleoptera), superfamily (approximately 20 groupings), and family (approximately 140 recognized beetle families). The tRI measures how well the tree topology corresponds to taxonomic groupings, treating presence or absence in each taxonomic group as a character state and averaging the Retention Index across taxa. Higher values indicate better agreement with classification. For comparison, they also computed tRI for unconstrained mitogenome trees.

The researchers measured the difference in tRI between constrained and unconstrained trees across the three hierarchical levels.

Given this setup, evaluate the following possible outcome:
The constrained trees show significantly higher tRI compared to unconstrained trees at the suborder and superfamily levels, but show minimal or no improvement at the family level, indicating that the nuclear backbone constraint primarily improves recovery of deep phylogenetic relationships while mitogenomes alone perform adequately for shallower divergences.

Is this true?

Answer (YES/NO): YES